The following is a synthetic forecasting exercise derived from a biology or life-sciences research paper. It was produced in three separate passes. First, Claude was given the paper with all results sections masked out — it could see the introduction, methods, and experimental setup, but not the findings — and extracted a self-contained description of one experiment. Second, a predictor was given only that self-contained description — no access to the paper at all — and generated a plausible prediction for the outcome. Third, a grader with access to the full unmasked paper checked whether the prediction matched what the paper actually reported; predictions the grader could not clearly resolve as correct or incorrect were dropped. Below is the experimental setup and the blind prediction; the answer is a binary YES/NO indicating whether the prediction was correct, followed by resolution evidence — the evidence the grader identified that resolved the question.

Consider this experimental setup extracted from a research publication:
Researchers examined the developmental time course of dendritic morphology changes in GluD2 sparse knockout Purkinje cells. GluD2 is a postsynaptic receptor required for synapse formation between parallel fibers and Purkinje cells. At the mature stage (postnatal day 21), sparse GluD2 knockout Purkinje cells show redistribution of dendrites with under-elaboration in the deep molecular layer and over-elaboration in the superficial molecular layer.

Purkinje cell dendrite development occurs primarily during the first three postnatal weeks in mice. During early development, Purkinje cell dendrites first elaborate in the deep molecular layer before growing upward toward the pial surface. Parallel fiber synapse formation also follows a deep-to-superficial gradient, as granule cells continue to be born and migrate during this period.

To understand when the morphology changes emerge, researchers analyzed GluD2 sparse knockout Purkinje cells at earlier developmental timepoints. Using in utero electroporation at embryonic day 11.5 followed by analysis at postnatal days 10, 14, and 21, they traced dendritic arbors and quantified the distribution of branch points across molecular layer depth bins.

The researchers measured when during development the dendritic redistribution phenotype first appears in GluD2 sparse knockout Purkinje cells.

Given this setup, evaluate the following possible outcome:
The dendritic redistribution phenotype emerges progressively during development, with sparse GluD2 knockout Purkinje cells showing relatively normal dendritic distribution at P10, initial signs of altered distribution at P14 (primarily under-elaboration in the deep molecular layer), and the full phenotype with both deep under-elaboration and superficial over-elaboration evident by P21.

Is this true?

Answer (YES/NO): NO